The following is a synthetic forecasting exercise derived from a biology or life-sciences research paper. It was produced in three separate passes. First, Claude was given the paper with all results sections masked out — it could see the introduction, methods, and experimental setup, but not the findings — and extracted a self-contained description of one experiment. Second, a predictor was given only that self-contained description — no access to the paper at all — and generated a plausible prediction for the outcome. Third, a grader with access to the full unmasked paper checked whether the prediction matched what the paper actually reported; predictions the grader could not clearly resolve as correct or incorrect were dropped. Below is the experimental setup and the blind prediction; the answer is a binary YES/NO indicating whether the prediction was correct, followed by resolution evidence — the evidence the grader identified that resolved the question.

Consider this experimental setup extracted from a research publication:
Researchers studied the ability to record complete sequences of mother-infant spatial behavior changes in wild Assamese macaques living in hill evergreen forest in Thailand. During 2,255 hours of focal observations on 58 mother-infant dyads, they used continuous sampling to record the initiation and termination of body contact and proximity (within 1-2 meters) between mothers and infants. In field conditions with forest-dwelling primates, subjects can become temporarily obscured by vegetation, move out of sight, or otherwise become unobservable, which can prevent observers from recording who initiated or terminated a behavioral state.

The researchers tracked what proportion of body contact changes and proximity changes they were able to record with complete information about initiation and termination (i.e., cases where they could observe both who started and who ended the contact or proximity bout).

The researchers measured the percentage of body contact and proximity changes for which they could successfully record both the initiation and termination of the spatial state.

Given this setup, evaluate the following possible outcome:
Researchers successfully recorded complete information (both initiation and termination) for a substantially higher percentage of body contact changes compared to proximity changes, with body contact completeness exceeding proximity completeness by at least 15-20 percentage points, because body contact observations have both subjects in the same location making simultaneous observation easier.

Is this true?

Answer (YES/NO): NO